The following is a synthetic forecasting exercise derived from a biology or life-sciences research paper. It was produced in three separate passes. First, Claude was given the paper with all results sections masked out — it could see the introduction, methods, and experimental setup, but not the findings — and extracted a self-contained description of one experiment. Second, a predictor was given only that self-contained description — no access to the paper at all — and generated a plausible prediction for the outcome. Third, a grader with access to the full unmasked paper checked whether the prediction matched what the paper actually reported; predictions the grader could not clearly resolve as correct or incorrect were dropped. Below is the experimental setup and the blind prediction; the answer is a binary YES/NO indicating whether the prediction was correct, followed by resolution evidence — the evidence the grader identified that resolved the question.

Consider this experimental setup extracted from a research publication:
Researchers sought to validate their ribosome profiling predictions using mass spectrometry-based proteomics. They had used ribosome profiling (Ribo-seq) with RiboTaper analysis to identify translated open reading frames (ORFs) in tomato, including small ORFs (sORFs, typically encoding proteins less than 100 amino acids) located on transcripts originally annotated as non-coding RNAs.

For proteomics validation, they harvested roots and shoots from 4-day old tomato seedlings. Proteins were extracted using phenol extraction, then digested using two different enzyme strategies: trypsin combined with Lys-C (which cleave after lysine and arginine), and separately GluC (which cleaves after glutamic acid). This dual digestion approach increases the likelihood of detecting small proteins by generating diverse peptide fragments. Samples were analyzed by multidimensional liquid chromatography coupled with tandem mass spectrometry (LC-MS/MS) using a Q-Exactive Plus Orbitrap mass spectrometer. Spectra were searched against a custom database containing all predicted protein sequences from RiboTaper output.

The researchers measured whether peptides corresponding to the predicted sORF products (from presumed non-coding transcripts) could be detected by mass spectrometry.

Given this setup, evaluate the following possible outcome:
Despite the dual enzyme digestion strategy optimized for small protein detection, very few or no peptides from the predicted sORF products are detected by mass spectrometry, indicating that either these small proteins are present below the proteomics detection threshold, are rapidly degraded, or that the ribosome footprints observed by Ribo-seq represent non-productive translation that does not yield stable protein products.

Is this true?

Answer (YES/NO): NO